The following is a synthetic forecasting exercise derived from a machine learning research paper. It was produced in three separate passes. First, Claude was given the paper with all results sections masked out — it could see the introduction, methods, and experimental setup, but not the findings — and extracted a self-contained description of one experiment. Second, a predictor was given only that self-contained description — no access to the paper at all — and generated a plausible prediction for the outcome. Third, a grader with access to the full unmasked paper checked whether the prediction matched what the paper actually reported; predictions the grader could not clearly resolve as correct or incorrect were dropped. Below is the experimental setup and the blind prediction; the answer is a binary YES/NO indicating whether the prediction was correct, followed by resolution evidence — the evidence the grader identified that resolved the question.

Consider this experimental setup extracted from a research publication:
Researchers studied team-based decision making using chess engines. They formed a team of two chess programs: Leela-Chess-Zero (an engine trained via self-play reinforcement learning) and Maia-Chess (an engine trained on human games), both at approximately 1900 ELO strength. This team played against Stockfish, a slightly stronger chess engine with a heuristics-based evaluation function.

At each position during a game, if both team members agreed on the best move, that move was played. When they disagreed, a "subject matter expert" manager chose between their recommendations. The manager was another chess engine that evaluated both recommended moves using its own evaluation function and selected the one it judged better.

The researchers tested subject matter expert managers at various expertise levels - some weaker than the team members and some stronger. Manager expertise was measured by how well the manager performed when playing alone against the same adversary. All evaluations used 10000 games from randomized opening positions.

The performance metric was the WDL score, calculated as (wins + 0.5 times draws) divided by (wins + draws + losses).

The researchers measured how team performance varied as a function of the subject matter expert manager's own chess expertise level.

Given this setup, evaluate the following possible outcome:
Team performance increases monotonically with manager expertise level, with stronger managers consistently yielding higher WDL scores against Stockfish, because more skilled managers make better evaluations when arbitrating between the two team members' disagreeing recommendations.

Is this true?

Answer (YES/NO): NO